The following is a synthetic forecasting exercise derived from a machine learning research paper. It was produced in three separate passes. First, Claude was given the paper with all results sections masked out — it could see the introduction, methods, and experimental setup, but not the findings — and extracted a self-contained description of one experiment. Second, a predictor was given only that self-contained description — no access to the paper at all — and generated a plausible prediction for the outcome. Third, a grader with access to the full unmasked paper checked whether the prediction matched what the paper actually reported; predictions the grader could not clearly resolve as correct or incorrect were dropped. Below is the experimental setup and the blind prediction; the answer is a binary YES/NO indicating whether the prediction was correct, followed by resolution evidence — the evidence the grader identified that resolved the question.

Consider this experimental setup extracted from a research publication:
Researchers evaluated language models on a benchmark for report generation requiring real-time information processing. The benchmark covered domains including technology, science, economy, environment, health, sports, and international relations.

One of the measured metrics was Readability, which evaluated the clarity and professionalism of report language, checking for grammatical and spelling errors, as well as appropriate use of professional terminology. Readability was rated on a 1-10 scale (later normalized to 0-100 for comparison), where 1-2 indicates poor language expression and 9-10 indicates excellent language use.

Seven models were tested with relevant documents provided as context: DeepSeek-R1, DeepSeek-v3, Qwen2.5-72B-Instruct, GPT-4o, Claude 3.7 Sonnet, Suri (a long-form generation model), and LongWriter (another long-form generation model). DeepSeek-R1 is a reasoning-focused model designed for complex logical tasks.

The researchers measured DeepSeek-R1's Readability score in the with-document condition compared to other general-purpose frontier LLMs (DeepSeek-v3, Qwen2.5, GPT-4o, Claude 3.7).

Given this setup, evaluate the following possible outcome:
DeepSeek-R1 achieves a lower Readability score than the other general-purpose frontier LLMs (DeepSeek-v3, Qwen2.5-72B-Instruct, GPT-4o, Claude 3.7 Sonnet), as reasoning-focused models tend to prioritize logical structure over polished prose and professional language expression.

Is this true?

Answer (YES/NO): YES